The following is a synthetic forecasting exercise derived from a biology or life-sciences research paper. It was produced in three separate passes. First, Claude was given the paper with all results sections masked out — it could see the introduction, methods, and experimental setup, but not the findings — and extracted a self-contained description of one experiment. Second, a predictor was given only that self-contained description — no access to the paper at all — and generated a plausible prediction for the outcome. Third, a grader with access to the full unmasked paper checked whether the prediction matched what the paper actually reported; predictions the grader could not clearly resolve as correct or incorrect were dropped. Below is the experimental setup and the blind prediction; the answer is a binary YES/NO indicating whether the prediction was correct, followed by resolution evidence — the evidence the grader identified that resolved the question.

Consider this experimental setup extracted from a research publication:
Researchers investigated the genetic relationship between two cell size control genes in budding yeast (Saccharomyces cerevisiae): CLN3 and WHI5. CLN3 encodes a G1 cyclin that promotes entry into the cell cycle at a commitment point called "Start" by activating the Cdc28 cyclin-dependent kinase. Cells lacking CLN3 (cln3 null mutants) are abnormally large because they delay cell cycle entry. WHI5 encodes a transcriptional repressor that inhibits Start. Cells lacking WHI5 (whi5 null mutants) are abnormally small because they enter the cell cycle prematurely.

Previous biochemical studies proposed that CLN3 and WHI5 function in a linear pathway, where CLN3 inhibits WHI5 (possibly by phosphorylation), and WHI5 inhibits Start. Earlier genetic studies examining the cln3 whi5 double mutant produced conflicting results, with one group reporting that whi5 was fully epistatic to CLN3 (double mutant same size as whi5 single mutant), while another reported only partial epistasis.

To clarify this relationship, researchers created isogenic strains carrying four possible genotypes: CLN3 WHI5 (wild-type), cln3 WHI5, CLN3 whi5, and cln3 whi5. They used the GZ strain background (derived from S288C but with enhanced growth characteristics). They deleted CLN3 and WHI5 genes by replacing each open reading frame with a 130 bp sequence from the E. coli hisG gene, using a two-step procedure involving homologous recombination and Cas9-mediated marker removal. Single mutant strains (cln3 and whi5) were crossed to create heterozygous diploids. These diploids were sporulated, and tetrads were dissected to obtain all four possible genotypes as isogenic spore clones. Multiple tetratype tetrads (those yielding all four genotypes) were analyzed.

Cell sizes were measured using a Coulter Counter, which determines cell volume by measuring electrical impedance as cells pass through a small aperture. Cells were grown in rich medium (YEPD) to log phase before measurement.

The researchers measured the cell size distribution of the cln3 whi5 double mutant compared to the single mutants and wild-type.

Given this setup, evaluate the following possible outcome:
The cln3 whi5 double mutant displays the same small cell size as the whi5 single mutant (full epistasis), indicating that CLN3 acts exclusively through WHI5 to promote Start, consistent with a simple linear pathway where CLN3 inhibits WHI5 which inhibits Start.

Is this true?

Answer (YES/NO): NO